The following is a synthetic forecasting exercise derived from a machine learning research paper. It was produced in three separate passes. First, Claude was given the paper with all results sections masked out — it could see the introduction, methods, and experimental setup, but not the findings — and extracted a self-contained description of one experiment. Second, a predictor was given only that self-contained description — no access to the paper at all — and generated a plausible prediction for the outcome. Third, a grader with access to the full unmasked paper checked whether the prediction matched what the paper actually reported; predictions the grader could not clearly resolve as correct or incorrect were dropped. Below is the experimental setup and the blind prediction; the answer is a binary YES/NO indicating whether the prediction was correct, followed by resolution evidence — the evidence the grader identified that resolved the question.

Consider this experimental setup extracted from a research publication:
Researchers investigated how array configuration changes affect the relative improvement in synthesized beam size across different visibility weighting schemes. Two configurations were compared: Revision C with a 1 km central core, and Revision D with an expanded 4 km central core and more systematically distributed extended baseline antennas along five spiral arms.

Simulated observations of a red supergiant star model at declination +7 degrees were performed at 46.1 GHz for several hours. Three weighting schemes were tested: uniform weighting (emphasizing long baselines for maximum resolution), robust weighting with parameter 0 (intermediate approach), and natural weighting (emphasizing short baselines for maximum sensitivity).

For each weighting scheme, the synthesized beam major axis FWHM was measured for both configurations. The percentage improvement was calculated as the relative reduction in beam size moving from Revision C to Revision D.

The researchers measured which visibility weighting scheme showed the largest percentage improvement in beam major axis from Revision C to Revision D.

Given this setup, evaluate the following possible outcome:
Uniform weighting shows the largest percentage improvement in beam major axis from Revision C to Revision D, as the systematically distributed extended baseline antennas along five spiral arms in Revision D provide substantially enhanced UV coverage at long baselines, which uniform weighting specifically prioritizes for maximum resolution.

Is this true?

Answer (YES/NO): NO